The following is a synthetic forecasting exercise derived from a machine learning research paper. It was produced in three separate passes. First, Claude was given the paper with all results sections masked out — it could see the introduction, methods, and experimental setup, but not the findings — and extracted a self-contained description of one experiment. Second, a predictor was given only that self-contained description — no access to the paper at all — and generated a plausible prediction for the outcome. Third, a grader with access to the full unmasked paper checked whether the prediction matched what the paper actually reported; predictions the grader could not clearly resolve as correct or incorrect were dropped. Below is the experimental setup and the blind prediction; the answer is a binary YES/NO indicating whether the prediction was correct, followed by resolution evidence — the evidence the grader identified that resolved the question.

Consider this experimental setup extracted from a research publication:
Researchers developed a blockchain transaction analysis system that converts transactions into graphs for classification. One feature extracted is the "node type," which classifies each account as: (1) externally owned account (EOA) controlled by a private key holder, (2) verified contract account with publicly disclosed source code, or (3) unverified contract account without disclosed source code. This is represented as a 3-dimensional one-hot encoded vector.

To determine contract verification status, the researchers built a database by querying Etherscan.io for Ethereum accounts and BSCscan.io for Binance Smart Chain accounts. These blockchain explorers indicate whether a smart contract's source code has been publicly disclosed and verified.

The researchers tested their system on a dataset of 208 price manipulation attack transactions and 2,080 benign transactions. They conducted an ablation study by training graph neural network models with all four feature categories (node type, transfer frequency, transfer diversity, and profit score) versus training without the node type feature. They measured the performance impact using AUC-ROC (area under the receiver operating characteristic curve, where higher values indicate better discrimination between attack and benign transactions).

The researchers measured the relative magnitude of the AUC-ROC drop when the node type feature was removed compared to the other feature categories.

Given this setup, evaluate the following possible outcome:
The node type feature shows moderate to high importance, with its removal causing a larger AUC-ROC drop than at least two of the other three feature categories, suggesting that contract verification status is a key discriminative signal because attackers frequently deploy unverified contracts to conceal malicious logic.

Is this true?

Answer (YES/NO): YES